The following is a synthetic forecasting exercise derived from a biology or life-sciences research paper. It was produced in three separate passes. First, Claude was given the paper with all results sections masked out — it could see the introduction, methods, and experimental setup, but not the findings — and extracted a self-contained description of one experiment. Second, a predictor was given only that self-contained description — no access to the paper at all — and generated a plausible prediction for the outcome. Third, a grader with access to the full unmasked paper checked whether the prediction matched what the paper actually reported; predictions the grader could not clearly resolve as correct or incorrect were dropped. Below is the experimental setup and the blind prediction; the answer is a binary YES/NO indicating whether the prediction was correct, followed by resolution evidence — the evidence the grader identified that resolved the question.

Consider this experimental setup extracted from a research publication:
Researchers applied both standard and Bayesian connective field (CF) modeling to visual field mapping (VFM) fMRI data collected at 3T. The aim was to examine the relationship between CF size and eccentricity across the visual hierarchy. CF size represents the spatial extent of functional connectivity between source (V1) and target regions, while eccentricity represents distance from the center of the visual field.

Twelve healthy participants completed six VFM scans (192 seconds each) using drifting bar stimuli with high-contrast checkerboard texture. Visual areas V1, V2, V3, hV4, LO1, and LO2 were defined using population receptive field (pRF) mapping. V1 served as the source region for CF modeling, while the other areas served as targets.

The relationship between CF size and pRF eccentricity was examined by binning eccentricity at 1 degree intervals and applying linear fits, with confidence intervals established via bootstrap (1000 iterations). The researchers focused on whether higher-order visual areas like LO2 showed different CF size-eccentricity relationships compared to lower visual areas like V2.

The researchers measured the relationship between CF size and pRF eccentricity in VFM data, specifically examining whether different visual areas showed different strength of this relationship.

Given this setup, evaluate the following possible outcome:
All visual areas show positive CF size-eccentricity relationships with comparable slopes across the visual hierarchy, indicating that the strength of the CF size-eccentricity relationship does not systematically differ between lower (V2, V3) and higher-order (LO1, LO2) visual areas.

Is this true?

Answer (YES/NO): NO